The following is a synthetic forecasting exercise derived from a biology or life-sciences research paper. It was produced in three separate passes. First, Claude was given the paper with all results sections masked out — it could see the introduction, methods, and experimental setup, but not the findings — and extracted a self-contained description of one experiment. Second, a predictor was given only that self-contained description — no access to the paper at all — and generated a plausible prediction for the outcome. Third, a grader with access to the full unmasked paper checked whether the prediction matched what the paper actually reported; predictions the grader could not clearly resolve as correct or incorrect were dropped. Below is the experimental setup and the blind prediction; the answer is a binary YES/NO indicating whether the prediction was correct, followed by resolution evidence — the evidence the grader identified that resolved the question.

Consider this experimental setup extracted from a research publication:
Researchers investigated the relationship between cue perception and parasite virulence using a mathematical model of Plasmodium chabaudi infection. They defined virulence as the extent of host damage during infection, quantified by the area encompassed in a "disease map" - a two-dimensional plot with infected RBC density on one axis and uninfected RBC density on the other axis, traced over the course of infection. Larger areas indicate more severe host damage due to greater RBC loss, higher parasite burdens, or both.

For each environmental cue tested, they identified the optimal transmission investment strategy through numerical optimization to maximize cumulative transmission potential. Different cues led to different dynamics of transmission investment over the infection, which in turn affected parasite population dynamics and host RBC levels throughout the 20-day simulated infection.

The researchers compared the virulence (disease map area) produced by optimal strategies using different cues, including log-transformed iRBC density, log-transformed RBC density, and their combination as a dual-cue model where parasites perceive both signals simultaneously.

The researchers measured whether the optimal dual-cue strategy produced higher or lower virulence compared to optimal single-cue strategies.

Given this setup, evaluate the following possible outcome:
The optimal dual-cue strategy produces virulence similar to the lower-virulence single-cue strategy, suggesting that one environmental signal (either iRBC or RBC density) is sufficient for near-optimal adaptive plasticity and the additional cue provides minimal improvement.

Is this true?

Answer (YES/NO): NO